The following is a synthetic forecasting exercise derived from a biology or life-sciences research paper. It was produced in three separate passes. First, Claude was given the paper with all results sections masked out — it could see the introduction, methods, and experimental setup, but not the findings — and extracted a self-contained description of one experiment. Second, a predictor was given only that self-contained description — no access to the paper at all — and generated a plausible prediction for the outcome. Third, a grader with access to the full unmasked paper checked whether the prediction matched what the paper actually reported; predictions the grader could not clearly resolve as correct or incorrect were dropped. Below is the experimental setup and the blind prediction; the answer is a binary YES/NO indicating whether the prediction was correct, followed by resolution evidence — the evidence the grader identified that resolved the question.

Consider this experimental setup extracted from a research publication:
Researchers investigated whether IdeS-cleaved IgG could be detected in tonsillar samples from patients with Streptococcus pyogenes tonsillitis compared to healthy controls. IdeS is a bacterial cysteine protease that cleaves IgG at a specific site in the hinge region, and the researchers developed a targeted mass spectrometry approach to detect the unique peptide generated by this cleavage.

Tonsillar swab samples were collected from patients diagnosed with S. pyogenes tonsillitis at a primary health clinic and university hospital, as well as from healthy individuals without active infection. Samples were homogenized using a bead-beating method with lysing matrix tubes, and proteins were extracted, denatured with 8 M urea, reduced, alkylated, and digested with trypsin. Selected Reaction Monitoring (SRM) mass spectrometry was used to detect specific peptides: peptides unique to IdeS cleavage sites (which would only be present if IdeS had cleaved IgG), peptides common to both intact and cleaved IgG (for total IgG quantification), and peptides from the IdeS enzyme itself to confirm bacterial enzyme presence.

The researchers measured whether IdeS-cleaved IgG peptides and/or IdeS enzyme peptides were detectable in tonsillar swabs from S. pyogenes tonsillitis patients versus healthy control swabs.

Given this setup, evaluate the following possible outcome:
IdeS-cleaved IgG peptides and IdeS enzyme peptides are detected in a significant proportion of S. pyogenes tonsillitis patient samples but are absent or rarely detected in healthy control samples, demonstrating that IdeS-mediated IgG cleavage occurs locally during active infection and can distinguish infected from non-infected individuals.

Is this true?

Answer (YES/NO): NO